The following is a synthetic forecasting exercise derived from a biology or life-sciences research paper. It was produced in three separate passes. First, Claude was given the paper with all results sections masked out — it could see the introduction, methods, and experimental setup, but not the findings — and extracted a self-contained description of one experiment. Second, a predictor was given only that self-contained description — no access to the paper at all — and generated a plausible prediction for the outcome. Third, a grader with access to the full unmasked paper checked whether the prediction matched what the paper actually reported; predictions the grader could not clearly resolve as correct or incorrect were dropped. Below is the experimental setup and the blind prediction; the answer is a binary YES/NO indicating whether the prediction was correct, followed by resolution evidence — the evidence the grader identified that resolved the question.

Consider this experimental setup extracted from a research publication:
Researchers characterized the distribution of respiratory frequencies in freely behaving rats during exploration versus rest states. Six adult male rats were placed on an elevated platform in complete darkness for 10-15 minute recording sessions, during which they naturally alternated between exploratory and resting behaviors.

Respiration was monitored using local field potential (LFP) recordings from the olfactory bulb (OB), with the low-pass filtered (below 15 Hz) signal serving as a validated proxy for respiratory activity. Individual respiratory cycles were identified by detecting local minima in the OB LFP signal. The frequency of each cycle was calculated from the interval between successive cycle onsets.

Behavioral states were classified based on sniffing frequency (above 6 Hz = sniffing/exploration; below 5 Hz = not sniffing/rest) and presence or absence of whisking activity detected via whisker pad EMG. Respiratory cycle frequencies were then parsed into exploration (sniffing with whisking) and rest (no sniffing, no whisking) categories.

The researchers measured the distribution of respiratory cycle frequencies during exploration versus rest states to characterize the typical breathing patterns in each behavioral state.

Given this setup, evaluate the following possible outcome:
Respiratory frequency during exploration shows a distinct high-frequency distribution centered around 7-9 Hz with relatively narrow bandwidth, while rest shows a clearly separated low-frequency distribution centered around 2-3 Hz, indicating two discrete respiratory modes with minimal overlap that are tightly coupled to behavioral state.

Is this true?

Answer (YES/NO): YES